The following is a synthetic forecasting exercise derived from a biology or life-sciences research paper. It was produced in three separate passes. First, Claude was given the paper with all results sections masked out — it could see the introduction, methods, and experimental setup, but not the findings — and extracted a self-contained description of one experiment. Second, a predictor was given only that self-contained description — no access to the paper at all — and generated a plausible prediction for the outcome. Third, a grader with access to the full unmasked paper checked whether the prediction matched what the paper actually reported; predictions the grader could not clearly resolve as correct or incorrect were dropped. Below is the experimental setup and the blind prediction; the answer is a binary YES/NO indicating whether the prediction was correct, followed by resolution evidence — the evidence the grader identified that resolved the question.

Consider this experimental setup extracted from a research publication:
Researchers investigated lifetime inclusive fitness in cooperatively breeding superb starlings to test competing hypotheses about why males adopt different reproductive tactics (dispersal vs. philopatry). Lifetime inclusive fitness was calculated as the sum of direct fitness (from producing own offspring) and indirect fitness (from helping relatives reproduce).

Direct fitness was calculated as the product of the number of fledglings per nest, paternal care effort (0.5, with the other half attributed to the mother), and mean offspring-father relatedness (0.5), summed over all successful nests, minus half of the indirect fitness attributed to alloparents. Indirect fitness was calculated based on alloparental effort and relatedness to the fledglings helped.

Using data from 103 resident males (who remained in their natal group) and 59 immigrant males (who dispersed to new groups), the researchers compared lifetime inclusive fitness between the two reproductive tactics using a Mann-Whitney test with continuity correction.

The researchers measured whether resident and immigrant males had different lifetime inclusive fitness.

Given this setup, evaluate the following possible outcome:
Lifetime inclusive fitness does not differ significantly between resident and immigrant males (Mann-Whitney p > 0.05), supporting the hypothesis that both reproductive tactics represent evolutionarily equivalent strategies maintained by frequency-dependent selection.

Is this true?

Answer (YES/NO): YES